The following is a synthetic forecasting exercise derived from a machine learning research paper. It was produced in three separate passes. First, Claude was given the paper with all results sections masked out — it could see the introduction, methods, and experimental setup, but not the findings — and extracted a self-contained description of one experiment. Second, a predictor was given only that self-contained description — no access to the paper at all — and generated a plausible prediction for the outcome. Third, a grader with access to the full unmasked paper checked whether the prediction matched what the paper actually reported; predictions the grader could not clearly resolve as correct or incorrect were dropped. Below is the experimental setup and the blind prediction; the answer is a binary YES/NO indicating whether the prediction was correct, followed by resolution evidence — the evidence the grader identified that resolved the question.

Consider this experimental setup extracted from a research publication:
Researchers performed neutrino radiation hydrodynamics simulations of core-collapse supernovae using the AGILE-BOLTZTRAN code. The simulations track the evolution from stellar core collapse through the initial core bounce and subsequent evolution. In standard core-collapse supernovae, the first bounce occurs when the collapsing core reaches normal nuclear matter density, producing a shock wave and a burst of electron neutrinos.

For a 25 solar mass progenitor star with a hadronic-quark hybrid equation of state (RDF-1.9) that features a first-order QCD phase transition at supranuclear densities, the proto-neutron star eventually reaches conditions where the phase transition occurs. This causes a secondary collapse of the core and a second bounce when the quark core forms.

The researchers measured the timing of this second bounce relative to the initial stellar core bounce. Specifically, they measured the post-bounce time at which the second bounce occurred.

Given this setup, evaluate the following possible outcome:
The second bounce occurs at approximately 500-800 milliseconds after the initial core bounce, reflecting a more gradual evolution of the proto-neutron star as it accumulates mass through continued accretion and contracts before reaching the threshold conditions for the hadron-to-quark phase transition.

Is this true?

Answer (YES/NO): NO